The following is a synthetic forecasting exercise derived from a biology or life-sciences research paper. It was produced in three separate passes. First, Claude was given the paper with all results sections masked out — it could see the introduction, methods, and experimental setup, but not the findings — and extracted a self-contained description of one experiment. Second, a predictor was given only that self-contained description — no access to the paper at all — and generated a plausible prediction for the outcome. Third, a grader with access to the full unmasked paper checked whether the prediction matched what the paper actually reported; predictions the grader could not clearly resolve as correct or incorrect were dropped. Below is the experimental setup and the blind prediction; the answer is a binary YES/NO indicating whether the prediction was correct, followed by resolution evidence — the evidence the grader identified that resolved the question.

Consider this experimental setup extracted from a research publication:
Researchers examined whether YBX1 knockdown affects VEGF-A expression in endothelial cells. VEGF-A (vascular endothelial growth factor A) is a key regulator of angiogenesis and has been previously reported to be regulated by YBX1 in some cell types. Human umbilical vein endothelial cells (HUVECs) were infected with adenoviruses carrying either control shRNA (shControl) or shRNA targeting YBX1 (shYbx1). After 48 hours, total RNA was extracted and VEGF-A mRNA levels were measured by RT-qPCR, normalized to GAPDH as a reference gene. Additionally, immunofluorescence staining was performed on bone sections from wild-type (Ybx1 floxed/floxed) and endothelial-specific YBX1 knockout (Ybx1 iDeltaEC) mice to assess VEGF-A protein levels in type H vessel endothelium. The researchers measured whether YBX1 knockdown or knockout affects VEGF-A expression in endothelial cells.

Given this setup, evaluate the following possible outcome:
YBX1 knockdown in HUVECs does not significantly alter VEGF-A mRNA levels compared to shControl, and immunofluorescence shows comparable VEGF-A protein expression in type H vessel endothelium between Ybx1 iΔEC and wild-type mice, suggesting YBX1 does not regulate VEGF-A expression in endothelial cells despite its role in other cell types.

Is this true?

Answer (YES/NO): NO